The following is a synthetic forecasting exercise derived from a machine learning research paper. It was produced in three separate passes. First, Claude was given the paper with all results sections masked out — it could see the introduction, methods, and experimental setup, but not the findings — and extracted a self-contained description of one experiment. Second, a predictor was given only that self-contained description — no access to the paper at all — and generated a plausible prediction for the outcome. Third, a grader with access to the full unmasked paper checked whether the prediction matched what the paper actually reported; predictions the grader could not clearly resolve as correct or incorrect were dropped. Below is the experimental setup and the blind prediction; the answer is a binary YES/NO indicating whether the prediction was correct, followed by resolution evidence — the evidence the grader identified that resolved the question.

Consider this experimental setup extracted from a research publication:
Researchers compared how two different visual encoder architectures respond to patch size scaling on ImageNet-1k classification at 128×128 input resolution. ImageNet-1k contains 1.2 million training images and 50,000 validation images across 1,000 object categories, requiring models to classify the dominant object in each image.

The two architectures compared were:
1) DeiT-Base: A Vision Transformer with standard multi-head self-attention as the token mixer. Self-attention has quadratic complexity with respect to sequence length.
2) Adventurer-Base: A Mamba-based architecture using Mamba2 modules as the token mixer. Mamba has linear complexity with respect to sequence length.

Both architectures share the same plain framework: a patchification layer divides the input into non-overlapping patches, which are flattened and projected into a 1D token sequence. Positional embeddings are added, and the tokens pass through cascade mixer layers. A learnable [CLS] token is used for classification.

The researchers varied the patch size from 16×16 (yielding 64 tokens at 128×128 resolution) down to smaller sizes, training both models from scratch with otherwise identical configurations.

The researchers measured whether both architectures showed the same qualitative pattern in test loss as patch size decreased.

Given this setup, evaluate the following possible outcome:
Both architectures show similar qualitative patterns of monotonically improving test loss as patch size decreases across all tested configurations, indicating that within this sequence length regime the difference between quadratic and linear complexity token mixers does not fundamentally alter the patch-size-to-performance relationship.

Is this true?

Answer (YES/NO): YES